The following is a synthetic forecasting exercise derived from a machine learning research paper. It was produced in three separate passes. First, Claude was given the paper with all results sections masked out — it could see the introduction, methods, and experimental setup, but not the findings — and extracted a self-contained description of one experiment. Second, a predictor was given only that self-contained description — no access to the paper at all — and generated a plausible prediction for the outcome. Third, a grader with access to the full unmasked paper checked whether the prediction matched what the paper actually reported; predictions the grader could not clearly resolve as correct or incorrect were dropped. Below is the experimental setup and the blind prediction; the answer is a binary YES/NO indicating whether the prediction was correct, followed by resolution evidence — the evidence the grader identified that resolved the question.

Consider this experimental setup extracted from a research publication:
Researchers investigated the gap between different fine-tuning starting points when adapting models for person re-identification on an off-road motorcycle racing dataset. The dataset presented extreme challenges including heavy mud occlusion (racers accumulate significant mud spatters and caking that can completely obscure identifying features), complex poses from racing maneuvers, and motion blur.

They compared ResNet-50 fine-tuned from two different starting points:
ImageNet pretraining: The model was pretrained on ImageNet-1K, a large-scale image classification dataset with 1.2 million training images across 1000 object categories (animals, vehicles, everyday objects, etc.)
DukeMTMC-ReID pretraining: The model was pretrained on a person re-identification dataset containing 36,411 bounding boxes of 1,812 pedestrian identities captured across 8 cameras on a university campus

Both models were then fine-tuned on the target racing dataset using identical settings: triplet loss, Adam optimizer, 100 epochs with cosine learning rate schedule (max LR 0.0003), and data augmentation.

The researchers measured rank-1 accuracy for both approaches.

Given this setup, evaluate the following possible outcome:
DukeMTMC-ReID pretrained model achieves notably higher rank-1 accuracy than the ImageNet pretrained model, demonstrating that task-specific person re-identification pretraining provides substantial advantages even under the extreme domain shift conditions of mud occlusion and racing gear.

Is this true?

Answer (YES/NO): NO